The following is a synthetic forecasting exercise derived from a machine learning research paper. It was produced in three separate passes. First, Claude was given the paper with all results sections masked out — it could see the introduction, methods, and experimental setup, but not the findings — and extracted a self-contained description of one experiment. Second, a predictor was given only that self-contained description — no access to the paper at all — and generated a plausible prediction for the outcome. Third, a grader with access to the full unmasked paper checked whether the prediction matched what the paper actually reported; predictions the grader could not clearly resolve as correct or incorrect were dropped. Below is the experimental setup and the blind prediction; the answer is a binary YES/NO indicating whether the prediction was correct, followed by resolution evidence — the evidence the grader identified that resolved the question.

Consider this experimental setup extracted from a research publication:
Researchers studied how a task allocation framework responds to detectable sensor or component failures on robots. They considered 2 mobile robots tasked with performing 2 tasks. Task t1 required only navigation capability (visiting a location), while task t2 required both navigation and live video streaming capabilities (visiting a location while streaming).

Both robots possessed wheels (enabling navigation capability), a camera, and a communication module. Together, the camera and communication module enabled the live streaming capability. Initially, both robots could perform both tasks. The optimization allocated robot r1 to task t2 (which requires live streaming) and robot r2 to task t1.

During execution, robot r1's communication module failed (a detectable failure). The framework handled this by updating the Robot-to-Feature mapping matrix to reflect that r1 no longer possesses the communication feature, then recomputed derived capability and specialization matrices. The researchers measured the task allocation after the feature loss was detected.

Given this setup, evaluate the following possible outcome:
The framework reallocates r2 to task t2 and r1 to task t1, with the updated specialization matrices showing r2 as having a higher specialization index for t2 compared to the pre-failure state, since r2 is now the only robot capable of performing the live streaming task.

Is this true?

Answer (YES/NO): NO